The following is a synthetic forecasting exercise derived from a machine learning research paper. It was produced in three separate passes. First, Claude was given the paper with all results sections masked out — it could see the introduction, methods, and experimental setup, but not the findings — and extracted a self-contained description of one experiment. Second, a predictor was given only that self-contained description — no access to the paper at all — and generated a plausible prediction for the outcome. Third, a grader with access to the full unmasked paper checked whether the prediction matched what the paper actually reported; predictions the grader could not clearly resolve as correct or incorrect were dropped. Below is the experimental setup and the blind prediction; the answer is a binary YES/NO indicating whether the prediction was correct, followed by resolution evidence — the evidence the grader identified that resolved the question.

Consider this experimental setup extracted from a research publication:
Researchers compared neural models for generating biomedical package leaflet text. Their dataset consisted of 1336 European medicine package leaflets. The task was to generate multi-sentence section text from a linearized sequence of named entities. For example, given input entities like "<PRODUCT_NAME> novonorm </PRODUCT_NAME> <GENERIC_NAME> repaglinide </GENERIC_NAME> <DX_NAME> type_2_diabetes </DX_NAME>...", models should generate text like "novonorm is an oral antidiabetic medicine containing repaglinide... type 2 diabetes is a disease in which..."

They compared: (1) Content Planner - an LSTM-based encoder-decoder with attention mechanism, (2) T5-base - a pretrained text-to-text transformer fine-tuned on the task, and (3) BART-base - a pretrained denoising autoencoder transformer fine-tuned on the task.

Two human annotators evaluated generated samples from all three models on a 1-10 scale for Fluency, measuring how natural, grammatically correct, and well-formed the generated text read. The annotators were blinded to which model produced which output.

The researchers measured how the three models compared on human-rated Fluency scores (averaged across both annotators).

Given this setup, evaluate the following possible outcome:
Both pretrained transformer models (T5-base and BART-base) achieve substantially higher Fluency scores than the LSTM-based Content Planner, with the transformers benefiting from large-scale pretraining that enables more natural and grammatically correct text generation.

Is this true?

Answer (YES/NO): YES